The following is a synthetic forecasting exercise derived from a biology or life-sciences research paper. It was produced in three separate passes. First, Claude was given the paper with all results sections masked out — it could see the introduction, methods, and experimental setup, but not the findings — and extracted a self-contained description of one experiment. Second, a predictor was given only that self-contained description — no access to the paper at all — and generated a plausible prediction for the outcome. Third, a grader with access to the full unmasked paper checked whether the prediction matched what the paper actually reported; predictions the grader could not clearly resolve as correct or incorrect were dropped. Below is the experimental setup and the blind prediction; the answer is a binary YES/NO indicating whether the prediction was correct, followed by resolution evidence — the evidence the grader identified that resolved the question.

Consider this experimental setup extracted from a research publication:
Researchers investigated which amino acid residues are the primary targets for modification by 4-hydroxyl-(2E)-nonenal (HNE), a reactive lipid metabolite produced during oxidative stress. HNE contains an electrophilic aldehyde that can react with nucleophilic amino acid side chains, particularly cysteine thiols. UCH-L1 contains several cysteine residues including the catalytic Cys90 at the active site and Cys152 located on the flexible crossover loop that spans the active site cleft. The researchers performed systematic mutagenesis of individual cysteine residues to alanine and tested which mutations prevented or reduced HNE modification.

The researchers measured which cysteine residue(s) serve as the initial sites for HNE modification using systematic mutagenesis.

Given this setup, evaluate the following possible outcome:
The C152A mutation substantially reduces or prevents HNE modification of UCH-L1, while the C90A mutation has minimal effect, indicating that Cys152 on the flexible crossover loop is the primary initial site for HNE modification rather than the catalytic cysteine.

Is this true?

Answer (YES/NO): NO